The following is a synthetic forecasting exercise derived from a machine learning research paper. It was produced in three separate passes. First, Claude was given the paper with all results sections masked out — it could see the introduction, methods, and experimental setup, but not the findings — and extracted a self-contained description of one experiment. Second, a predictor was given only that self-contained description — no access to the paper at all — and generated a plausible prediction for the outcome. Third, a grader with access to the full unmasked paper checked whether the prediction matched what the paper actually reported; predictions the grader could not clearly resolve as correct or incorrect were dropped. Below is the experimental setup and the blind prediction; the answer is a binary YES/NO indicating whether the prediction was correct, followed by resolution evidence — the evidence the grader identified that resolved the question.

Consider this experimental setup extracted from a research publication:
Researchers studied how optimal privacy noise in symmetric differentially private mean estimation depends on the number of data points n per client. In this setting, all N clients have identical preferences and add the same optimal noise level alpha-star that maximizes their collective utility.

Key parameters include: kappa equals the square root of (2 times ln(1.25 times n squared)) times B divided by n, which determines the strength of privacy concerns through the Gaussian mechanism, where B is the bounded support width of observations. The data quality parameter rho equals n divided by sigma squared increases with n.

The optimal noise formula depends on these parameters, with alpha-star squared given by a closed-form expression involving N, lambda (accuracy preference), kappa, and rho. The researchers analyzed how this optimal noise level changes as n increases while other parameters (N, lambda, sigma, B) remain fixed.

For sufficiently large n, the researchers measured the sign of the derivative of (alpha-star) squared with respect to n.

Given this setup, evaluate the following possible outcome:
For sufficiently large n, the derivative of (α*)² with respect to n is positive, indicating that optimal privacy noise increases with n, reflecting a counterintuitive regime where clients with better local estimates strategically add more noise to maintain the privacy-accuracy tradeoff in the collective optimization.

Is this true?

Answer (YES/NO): YES